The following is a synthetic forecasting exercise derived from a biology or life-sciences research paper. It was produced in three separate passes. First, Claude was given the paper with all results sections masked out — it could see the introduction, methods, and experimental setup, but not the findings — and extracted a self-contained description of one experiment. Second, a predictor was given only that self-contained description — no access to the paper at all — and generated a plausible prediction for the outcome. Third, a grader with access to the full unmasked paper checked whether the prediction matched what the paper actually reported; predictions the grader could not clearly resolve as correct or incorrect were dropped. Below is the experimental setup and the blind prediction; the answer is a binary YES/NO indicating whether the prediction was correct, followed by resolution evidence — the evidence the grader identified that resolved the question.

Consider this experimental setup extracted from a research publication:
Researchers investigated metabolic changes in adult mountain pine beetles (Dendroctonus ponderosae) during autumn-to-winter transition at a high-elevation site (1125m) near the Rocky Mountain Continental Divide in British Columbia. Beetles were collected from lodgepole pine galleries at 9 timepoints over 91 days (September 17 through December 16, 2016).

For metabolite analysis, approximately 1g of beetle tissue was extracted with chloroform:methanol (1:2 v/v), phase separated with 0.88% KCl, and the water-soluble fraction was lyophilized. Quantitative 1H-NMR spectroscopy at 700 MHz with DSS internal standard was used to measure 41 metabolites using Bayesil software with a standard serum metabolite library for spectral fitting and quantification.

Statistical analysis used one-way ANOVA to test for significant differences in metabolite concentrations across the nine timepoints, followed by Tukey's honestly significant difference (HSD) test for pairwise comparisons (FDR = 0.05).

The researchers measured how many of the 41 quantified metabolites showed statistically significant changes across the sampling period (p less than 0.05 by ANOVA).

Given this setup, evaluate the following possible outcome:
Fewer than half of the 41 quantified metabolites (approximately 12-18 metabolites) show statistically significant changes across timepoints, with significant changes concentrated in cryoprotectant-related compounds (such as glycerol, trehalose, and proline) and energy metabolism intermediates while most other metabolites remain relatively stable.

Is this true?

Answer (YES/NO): NO